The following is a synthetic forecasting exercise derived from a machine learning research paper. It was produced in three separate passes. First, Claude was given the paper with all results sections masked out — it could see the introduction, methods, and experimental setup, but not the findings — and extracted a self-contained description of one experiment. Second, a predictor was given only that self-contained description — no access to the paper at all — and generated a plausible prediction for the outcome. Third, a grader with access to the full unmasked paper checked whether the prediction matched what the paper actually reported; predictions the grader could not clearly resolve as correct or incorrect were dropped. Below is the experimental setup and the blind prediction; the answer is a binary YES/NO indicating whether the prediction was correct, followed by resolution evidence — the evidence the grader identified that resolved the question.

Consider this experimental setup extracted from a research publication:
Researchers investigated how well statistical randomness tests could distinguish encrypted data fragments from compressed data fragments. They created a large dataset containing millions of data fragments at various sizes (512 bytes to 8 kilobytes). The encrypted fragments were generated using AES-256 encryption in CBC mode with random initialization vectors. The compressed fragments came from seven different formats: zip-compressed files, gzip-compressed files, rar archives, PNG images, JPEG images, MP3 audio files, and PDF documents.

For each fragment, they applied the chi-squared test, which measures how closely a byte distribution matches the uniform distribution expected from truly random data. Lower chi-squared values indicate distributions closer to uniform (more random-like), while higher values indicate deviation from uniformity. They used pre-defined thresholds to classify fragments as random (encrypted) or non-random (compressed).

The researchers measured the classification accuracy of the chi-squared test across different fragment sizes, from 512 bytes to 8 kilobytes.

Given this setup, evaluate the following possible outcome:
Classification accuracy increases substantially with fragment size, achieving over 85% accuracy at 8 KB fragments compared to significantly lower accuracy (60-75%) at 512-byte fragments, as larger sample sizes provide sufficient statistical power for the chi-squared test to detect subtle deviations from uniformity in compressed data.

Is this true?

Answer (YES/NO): NO